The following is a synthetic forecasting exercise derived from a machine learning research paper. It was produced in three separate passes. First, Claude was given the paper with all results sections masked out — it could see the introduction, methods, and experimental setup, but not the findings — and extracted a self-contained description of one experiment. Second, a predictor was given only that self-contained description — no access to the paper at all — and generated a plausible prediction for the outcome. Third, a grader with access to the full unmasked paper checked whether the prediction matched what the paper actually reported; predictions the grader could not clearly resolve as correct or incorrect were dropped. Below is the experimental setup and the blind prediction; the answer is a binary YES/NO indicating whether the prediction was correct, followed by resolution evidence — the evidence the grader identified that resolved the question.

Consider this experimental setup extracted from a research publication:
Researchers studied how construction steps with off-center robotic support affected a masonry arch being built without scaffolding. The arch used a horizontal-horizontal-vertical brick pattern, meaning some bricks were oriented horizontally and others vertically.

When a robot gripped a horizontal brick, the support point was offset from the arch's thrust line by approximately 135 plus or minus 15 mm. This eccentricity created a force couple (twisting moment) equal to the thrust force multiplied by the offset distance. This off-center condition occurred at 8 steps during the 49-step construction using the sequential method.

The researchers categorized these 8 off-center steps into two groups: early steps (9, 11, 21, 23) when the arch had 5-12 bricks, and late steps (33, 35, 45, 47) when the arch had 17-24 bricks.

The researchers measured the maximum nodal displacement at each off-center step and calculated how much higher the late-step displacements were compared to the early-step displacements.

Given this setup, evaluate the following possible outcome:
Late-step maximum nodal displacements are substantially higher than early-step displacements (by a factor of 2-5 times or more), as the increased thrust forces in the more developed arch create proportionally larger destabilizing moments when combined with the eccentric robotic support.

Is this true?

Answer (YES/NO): YES